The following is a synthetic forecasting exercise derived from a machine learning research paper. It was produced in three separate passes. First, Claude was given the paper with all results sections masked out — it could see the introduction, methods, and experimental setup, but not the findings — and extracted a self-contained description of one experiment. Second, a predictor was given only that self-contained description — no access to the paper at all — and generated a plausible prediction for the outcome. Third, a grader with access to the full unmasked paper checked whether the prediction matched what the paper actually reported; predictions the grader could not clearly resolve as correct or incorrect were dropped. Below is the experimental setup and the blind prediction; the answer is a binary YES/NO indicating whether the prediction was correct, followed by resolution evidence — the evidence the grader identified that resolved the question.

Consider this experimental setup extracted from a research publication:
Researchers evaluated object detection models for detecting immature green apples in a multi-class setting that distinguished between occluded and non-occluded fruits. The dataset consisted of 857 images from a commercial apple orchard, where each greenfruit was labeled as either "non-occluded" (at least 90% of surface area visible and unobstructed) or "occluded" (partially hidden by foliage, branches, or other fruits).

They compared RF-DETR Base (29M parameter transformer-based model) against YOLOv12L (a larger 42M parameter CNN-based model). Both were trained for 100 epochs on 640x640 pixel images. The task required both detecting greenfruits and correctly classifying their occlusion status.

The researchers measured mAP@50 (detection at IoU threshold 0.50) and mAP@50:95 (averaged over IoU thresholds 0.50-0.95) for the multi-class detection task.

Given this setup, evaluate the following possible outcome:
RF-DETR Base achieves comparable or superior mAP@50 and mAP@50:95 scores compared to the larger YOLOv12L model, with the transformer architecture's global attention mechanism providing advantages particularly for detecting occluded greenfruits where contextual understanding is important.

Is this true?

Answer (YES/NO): NO